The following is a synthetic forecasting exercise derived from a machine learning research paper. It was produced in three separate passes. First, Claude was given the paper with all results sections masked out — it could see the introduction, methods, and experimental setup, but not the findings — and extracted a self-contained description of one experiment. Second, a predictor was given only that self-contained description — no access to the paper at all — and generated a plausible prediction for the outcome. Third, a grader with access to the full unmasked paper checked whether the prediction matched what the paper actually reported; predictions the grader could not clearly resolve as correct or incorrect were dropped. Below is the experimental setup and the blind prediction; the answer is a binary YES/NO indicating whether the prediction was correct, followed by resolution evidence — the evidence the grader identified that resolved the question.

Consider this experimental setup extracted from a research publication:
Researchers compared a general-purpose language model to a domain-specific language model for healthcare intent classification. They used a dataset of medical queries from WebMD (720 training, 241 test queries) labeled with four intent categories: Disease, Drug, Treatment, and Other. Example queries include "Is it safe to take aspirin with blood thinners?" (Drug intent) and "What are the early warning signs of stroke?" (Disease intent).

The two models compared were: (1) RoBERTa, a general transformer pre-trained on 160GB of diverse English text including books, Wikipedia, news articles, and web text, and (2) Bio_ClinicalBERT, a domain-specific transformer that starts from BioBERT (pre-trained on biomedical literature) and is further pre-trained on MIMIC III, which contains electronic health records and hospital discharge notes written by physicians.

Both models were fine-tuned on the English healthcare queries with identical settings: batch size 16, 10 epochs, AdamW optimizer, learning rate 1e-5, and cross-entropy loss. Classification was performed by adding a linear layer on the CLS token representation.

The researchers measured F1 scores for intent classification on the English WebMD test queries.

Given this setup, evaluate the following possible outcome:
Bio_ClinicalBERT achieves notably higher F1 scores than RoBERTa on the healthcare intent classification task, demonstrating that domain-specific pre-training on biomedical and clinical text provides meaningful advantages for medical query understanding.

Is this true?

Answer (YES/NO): NO